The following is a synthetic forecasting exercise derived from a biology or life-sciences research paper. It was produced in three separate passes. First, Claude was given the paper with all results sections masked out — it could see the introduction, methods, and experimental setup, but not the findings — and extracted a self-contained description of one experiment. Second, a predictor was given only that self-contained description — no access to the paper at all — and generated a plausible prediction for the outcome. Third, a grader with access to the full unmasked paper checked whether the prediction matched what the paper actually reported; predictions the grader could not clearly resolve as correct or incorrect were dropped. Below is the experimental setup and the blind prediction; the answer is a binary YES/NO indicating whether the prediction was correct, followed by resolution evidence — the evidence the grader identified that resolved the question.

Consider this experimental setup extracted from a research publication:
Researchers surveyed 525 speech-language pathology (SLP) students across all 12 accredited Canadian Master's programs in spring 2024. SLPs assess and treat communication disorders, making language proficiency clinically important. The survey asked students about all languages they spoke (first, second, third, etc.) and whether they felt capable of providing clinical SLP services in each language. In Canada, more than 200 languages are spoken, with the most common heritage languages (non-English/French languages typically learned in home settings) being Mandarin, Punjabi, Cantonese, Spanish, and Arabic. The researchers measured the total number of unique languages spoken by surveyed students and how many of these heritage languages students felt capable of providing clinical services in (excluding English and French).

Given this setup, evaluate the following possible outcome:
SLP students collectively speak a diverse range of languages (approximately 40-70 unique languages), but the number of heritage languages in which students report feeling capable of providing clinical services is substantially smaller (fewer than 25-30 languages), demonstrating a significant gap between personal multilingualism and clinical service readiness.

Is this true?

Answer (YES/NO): NO